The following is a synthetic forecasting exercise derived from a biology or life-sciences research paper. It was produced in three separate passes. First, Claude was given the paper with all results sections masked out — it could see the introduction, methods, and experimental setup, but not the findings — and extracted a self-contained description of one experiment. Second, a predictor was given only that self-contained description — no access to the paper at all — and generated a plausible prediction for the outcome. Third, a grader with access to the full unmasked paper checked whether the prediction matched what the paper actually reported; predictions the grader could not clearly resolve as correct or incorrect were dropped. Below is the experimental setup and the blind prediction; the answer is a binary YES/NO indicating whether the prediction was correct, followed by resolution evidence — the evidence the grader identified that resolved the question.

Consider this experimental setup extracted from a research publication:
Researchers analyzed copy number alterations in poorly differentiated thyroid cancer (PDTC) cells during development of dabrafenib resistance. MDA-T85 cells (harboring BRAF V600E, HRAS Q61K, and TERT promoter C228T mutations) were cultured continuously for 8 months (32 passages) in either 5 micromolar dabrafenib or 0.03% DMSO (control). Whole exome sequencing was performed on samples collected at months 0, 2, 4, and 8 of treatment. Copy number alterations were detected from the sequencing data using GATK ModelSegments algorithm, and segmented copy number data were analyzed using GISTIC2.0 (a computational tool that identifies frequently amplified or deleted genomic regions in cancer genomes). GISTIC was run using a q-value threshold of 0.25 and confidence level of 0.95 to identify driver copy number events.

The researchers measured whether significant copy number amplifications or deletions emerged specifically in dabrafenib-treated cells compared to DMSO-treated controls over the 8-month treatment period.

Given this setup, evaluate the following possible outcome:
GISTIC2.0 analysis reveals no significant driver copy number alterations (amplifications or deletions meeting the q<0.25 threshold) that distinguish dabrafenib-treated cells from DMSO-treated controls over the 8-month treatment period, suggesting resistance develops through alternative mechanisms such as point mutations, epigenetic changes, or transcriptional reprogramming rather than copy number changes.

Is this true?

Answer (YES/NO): NO